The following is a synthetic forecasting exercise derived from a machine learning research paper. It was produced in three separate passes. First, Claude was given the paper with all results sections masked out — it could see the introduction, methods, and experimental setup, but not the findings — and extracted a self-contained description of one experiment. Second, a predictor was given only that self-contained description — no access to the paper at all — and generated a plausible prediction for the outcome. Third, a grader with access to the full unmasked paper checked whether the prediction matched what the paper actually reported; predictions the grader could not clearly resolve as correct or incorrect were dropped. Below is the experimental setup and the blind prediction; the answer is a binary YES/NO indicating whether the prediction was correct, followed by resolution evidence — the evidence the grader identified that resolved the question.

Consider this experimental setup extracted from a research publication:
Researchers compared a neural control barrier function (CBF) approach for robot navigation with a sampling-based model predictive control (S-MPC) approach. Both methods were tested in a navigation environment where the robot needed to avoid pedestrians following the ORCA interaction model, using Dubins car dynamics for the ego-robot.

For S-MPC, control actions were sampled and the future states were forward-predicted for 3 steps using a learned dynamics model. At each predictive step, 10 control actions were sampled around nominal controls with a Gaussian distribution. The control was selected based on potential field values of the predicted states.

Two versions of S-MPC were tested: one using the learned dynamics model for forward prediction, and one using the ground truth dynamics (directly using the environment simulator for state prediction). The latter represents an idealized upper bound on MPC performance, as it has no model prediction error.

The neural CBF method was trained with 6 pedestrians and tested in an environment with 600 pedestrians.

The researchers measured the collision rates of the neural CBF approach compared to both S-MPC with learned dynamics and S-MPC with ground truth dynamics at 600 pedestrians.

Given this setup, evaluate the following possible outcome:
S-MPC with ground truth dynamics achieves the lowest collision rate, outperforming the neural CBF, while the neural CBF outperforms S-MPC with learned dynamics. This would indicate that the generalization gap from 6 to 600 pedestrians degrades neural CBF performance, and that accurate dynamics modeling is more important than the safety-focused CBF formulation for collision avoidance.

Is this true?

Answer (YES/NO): NO